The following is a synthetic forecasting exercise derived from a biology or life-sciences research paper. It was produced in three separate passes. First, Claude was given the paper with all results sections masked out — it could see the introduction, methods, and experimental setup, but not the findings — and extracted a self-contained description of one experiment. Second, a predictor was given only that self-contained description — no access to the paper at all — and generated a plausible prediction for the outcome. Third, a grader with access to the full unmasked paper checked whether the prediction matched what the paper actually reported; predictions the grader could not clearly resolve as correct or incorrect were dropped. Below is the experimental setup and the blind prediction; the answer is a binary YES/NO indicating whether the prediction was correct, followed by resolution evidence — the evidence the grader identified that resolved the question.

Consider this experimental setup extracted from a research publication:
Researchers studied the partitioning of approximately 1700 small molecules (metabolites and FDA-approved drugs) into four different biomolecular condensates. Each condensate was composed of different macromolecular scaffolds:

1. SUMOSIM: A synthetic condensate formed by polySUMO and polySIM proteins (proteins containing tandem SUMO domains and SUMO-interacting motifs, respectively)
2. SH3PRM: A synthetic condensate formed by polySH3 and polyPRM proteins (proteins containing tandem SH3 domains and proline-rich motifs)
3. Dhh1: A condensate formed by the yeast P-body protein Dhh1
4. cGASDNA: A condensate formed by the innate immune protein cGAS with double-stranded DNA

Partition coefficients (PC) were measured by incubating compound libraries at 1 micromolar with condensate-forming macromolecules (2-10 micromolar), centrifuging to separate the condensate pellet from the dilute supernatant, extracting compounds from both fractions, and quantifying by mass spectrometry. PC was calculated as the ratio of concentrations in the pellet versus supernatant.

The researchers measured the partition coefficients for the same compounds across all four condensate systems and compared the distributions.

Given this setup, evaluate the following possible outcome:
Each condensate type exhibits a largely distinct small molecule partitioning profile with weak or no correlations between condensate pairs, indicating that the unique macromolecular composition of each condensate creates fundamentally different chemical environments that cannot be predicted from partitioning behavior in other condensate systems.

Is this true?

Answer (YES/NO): NO